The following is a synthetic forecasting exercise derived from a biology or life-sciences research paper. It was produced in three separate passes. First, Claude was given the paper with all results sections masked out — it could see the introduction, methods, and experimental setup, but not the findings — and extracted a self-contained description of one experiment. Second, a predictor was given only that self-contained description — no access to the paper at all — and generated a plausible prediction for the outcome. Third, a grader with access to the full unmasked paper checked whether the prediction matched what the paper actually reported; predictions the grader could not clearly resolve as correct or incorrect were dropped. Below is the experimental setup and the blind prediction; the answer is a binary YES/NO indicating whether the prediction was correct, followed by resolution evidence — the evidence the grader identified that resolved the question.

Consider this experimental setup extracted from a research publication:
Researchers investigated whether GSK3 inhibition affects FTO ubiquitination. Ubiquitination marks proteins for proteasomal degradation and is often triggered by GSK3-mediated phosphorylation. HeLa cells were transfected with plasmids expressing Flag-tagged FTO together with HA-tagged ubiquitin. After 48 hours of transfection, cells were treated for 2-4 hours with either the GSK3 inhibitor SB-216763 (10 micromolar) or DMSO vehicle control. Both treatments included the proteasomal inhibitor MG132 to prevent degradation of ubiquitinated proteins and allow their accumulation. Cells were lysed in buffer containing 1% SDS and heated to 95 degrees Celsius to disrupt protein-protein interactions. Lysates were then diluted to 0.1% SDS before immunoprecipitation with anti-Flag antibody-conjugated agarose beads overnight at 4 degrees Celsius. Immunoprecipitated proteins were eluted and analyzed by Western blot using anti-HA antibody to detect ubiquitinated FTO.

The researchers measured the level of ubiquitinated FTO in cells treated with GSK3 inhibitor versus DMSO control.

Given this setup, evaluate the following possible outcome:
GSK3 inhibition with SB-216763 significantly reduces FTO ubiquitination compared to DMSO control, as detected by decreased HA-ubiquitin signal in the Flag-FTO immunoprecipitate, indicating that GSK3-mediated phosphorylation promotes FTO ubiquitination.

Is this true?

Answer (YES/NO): YES